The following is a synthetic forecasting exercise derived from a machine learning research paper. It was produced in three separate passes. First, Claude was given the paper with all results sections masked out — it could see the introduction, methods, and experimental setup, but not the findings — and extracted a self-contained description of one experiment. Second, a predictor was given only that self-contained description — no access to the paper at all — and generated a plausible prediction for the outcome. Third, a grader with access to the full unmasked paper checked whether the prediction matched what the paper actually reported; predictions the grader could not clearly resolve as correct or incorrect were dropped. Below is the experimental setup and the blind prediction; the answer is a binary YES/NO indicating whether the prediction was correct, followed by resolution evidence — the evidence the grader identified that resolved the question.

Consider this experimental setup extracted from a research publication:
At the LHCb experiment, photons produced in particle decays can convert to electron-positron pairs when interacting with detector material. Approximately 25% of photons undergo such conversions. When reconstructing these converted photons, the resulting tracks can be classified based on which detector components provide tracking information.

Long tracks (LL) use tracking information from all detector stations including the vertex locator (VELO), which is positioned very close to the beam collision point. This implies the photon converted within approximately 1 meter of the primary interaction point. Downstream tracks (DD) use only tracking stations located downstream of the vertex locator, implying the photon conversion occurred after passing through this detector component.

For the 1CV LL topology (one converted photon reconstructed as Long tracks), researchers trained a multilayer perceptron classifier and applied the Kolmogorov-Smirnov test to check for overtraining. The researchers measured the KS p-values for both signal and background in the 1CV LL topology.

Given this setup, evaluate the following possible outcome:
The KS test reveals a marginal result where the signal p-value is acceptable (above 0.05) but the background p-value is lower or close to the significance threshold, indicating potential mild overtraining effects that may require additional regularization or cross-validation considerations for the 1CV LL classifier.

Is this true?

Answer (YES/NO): NO